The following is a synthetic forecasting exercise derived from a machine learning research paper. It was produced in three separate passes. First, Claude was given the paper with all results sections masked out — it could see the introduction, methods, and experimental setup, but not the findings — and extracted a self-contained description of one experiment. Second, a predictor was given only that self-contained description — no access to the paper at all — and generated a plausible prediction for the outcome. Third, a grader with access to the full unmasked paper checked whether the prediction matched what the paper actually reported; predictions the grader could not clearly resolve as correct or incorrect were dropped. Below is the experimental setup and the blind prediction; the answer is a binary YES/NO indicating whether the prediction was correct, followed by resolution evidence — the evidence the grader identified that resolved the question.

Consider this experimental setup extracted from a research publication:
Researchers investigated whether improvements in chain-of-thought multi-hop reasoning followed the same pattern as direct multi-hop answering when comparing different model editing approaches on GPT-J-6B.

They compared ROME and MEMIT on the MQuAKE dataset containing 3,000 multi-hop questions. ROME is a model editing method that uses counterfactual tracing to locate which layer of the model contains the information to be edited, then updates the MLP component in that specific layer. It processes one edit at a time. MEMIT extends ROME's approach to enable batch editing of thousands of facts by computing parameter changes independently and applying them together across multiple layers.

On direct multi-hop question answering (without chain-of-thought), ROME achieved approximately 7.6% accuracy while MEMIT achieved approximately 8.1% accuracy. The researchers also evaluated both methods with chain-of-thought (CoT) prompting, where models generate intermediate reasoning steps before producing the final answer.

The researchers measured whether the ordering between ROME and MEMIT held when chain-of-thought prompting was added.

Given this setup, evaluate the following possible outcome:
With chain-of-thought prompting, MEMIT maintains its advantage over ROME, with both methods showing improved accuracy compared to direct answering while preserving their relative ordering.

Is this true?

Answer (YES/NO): NO